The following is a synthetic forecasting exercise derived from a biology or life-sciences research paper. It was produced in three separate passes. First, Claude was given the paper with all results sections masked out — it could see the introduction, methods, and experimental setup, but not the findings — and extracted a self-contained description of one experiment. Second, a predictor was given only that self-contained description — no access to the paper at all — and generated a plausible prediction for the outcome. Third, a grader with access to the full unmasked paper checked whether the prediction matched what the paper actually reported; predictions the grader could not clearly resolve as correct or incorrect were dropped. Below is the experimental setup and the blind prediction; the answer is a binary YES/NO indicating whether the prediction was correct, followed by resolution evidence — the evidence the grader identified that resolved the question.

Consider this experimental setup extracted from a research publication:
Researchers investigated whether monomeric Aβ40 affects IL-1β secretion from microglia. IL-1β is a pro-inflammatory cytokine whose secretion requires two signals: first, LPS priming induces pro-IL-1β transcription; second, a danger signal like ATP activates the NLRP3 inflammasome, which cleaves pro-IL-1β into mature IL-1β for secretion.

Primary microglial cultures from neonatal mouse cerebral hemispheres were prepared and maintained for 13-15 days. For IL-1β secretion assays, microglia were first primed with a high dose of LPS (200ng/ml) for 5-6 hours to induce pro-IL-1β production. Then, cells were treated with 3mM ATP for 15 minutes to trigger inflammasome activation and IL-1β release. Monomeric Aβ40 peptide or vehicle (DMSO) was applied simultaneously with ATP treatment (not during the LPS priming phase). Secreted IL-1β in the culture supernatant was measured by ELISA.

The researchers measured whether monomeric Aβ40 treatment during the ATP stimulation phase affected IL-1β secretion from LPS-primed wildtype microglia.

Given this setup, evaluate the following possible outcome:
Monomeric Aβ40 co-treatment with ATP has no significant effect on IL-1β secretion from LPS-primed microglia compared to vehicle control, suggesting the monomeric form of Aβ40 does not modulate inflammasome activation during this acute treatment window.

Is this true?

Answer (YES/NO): NO